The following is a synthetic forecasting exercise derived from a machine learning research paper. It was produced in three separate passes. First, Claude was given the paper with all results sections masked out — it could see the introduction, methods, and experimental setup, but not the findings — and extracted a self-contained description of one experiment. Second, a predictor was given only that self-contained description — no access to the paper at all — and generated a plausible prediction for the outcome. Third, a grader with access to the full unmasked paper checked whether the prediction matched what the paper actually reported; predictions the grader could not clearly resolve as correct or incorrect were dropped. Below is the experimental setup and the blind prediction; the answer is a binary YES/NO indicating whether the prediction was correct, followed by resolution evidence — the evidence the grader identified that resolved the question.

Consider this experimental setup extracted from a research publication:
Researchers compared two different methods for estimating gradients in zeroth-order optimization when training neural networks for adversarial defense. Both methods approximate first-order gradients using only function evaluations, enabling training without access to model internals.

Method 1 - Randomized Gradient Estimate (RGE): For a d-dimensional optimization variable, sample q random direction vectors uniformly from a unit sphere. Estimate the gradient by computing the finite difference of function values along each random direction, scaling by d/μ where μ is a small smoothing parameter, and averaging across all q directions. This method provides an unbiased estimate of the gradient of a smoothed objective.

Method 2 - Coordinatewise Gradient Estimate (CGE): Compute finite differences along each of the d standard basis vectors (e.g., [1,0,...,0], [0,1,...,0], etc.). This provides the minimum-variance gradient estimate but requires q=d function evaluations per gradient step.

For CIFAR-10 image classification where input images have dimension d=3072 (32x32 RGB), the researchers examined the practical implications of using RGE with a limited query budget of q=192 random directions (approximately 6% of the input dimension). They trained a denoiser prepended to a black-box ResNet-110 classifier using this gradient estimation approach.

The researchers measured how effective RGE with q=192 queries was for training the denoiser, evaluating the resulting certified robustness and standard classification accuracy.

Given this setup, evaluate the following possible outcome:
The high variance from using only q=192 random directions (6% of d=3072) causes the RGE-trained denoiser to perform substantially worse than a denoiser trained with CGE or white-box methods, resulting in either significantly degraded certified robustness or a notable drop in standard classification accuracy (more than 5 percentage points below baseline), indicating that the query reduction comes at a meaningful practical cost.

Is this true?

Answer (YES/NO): YES